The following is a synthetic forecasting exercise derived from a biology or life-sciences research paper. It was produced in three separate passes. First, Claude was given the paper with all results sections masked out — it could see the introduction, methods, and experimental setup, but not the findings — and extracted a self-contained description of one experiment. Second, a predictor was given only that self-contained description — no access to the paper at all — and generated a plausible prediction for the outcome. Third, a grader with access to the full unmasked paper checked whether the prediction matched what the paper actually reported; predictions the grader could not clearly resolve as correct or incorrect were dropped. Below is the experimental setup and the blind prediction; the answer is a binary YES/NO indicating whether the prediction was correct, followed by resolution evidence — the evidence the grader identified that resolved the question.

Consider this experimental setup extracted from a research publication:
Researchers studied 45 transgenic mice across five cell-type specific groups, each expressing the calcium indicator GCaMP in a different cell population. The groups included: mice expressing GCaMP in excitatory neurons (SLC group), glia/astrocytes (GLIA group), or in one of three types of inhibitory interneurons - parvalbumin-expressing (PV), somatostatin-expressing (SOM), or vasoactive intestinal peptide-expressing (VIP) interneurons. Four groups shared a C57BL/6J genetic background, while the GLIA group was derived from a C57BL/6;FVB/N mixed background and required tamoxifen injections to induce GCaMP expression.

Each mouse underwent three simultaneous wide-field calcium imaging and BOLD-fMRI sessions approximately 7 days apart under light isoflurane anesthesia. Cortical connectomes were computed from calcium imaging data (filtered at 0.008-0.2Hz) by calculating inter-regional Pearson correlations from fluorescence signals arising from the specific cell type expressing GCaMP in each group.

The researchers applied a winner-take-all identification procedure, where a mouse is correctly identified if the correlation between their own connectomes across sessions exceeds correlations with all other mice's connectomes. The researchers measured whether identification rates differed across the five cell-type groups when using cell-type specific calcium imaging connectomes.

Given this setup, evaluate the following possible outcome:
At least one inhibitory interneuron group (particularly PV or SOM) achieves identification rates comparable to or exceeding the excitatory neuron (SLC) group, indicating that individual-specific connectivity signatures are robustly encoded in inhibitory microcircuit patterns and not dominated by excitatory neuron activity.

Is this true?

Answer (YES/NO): YES